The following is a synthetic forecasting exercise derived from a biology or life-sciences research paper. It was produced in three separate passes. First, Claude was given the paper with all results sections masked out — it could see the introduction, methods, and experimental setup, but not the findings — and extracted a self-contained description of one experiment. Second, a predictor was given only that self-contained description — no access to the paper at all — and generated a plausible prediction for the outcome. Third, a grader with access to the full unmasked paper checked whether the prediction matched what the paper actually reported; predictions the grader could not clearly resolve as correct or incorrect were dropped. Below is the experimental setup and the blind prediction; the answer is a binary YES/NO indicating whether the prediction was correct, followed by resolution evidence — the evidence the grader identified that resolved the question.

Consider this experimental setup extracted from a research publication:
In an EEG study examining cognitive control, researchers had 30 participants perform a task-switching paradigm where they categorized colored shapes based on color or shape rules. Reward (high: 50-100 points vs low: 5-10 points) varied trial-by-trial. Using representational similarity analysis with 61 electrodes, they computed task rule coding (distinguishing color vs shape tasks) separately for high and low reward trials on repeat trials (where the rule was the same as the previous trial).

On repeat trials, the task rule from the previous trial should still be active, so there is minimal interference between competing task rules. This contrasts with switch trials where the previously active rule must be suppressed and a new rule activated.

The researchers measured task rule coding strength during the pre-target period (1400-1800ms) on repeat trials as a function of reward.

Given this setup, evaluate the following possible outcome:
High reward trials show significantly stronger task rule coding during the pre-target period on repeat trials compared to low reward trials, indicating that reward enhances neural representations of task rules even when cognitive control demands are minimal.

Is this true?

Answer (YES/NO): NO